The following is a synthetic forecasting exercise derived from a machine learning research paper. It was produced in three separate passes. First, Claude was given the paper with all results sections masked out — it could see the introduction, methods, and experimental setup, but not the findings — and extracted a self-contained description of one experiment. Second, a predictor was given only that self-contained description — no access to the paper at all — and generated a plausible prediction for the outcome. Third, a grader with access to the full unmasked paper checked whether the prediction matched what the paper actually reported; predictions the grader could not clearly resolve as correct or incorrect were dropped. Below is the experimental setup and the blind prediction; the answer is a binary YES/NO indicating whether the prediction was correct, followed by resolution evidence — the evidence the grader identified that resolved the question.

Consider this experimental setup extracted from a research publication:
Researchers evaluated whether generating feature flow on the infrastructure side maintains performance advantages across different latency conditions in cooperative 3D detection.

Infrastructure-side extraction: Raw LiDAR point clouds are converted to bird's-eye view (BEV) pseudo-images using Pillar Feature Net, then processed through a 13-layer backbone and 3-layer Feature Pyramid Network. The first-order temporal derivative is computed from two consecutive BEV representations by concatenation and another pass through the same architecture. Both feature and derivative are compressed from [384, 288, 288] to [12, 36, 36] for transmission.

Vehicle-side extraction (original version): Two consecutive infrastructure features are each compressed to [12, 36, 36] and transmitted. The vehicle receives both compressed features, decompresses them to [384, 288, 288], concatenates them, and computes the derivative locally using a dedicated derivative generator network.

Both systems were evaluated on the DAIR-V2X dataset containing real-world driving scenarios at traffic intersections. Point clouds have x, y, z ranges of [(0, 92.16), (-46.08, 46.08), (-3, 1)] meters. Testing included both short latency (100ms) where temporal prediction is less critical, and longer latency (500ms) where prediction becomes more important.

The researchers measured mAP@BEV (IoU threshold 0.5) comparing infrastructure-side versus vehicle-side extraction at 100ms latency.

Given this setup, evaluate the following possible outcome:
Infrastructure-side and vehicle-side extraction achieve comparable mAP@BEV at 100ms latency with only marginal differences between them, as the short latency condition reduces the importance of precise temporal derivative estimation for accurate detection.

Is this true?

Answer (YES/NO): YES